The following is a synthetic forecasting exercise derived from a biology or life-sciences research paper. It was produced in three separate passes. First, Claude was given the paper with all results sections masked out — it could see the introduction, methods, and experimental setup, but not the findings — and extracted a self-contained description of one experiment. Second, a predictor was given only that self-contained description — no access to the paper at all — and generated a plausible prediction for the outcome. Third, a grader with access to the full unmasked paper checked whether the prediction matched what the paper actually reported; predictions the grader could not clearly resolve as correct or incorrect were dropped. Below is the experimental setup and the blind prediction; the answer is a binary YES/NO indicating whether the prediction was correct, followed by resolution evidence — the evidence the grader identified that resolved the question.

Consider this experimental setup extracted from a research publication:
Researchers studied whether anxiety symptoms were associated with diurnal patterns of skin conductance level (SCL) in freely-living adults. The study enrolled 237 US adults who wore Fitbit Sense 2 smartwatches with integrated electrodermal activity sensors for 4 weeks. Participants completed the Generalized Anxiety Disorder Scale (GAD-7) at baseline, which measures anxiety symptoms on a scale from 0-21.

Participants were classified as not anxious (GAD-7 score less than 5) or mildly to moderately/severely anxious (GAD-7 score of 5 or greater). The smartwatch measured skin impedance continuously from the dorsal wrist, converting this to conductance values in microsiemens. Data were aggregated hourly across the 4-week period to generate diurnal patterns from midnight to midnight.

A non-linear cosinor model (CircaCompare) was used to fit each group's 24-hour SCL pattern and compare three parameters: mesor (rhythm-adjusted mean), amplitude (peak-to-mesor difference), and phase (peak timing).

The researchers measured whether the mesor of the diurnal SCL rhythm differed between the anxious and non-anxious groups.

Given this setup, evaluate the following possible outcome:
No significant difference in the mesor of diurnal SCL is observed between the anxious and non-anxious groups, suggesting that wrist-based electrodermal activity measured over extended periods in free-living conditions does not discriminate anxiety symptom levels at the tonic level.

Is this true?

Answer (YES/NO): YES